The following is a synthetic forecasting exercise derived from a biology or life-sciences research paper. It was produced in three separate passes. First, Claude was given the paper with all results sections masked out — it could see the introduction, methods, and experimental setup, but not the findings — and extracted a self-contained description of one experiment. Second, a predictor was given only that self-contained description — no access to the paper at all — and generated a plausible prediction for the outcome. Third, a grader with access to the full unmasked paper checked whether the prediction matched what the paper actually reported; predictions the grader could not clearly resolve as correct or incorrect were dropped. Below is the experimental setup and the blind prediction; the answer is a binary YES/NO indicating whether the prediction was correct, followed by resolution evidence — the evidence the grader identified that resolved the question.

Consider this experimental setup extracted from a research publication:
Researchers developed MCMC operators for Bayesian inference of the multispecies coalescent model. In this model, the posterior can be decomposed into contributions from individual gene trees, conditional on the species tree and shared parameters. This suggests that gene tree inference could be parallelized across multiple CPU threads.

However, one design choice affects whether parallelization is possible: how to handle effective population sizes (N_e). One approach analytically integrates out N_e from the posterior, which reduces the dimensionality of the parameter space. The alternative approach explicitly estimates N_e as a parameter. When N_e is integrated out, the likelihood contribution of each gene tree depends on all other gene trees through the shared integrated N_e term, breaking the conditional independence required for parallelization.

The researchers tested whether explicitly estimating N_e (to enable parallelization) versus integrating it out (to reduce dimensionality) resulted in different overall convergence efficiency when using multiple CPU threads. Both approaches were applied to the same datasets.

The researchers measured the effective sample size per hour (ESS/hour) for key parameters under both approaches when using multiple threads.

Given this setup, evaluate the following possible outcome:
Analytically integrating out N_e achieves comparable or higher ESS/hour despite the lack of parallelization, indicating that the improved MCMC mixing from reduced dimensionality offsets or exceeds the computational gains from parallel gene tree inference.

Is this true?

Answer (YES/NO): NO